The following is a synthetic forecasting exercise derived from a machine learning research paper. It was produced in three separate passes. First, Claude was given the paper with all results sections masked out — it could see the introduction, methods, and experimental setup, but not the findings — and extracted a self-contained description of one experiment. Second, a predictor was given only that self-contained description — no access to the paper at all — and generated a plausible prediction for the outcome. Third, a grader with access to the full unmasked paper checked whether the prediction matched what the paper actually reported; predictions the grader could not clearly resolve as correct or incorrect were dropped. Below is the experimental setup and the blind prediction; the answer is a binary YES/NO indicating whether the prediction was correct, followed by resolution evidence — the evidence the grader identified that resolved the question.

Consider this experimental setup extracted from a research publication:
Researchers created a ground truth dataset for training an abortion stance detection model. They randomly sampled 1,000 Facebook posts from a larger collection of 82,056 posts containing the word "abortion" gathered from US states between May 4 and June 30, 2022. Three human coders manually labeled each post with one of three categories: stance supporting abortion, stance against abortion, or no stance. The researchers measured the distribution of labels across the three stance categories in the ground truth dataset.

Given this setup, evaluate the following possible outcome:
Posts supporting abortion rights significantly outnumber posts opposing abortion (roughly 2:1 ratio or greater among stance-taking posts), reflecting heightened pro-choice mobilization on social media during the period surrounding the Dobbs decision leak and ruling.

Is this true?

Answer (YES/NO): YES